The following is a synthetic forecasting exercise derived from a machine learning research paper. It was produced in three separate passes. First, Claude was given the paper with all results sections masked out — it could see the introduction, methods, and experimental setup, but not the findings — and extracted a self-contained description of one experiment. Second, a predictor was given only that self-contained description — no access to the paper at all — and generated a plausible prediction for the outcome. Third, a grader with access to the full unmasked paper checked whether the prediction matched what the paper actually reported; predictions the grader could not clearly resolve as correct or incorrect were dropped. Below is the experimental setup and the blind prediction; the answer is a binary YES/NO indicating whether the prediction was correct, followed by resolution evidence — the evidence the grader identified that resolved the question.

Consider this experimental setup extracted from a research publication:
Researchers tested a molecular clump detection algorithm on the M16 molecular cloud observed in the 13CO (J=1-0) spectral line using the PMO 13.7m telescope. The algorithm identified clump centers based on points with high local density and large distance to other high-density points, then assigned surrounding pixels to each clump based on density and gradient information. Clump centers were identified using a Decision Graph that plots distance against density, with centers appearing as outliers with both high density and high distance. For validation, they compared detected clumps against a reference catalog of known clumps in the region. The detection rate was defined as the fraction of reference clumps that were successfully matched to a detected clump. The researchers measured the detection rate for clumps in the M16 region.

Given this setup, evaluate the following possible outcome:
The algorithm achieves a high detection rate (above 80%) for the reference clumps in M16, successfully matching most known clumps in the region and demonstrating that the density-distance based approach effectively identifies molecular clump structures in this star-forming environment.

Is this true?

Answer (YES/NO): YES